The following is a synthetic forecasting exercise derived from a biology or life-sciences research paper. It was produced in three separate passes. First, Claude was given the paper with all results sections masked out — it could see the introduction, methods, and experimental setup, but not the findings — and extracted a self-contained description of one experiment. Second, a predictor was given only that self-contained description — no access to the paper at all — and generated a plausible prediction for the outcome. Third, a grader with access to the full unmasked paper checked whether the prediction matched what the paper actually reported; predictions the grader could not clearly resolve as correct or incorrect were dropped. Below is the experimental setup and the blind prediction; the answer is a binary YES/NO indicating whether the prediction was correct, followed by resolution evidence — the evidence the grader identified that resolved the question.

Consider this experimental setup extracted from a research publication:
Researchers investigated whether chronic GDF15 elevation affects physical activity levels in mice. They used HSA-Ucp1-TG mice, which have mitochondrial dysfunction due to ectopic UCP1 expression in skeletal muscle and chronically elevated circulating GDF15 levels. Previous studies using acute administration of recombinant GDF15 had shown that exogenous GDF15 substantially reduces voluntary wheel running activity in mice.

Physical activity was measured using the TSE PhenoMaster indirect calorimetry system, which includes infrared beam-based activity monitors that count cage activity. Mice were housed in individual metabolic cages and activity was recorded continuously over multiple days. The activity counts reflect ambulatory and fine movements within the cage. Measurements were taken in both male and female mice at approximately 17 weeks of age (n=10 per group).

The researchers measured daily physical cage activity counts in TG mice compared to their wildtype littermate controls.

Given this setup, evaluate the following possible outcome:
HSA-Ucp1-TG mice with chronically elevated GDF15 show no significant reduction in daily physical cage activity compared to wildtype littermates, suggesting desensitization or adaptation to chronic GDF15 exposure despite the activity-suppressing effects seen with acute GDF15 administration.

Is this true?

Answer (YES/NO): YES